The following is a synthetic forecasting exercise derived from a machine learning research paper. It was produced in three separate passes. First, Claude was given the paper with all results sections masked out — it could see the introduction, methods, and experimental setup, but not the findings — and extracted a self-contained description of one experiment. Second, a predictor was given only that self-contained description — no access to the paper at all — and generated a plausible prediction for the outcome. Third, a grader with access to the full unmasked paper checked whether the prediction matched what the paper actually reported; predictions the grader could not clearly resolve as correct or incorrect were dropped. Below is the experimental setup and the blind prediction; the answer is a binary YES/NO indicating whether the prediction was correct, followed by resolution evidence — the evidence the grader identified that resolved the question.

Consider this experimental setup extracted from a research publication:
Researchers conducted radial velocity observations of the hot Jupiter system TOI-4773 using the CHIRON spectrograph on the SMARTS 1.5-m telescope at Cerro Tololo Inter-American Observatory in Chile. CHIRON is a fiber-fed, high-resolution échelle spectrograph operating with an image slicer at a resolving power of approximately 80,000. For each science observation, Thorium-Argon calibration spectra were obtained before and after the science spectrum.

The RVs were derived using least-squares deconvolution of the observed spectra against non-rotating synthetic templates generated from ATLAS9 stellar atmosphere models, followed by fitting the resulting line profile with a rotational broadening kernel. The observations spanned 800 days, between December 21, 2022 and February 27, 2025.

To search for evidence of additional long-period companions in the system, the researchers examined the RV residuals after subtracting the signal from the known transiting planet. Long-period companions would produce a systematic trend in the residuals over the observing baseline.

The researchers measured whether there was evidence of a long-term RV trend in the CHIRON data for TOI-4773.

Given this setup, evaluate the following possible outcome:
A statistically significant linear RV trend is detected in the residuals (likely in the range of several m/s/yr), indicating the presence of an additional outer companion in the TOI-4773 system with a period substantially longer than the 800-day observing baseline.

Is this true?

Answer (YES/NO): NO